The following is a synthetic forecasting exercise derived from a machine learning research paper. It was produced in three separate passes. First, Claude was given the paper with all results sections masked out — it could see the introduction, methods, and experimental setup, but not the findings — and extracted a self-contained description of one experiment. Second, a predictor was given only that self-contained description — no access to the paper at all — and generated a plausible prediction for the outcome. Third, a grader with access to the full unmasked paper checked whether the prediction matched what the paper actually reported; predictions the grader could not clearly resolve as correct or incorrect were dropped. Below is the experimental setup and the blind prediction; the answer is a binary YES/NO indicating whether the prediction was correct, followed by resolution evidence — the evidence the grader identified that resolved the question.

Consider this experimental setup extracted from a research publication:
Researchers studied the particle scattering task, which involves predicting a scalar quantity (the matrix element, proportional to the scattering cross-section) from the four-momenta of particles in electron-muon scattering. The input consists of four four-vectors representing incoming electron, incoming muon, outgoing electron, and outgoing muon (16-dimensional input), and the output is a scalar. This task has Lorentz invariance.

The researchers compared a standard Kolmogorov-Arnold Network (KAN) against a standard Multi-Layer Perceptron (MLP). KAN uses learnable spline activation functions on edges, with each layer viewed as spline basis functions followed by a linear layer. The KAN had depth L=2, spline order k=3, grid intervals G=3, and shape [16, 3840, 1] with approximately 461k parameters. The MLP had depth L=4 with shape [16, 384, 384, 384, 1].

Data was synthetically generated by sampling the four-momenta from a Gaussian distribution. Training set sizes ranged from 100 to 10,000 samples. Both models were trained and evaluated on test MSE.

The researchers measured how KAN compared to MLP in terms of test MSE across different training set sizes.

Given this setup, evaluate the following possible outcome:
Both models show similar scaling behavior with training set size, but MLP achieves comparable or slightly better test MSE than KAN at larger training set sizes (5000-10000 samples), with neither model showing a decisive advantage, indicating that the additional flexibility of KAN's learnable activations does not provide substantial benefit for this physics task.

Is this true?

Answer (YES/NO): NO